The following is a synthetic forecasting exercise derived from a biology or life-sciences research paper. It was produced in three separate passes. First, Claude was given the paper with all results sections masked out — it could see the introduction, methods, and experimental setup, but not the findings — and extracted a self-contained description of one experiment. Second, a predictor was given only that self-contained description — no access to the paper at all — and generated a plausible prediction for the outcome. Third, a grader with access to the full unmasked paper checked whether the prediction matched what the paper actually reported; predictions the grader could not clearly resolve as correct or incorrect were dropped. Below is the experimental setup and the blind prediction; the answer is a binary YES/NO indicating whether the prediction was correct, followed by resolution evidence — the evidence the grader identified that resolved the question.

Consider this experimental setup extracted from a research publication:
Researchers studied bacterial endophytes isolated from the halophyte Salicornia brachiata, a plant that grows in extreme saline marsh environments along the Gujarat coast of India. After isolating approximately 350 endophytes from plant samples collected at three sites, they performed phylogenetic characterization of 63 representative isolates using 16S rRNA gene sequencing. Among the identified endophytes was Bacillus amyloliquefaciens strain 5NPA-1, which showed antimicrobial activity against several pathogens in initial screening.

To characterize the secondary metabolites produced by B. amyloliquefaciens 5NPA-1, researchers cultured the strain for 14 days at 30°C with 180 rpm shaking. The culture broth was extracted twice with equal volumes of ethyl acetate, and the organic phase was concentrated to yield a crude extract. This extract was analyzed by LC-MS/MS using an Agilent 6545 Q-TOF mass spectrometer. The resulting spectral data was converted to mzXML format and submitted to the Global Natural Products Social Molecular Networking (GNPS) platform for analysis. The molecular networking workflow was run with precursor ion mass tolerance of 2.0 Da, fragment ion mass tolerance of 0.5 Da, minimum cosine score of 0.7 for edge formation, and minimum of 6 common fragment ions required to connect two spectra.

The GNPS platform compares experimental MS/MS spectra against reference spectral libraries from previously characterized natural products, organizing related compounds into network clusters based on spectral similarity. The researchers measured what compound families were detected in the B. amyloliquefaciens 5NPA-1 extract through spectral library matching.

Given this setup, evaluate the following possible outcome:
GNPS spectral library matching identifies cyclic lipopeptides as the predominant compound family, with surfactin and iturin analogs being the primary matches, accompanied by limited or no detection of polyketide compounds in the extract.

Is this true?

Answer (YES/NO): NO